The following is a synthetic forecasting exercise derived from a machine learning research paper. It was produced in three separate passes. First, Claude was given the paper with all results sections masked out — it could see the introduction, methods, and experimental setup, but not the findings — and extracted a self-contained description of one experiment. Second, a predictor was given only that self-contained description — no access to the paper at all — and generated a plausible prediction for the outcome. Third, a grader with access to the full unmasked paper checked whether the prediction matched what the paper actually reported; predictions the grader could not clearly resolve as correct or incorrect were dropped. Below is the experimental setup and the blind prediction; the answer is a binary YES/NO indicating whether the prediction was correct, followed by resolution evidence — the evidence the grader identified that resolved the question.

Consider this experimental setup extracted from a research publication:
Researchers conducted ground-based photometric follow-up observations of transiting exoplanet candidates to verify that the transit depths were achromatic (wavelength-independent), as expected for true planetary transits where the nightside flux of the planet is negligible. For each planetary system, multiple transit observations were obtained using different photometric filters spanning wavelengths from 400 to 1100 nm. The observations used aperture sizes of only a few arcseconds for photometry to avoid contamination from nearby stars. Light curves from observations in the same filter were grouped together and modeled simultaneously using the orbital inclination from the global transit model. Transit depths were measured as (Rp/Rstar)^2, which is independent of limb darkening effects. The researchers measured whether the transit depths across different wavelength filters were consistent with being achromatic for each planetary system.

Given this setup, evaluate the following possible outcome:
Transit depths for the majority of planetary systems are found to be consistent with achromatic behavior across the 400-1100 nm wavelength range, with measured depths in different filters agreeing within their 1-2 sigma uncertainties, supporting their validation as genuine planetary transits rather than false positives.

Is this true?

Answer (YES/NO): YES